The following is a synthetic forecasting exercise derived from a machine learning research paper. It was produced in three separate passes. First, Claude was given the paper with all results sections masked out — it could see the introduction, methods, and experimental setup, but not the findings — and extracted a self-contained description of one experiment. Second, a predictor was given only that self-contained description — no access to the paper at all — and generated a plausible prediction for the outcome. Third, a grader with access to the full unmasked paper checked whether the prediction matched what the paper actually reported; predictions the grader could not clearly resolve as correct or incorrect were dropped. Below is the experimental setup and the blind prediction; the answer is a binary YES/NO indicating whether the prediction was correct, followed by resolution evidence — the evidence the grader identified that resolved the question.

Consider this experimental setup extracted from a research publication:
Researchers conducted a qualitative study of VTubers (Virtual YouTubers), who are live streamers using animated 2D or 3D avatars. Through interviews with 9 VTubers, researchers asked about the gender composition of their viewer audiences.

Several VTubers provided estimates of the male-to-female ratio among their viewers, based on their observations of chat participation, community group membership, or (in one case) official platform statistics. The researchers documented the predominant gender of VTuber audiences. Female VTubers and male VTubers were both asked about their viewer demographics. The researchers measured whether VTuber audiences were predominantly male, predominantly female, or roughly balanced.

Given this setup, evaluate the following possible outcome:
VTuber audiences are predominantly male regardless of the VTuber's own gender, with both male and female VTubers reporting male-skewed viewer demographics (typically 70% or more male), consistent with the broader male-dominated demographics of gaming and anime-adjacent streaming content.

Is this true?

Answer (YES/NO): NO